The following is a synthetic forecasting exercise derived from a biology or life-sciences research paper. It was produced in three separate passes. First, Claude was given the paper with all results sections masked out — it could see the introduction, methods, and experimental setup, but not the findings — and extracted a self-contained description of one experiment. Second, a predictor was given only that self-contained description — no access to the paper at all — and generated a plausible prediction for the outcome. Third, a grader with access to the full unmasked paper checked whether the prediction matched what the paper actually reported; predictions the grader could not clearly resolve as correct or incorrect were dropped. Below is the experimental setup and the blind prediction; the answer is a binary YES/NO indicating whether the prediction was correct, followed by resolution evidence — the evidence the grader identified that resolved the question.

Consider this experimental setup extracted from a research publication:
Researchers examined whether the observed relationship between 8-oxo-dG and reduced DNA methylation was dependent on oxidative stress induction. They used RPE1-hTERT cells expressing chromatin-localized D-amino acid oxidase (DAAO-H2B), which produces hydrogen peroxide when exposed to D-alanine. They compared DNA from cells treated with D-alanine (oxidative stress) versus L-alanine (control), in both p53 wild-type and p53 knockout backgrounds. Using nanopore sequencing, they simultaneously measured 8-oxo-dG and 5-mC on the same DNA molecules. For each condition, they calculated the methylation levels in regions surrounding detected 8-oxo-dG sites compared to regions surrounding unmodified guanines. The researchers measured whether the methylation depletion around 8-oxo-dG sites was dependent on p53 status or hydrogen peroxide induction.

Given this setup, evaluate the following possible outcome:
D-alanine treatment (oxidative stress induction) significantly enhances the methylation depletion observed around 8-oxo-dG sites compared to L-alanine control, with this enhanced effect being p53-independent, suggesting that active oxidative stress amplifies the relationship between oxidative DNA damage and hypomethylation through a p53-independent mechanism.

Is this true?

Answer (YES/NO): NO